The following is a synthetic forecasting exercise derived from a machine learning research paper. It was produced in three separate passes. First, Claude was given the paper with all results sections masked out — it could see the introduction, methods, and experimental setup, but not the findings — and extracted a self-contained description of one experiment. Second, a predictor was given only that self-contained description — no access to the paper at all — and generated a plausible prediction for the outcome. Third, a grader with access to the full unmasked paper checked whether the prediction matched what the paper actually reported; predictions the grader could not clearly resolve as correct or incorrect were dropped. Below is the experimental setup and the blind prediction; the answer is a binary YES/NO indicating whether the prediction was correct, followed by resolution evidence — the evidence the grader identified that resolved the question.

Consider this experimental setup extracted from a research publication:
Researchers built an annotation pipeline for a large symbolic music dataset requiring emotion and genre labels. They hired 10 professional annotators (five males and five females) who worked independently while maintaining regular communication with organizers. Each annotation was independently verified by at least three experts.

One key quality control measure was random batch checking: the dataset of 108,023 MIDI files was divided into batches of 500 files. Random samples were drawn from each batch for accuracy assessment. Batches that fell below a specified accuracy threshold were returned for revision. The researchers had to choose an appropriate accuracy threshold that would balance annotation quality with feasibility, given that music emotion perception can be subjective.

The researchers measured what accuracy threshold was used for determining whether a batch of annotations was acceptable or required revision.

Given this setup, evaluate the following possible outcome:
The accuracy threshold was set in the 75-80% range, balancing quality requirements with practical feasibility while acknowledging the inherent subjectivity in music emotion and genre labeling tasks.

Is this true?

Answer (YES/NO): NO